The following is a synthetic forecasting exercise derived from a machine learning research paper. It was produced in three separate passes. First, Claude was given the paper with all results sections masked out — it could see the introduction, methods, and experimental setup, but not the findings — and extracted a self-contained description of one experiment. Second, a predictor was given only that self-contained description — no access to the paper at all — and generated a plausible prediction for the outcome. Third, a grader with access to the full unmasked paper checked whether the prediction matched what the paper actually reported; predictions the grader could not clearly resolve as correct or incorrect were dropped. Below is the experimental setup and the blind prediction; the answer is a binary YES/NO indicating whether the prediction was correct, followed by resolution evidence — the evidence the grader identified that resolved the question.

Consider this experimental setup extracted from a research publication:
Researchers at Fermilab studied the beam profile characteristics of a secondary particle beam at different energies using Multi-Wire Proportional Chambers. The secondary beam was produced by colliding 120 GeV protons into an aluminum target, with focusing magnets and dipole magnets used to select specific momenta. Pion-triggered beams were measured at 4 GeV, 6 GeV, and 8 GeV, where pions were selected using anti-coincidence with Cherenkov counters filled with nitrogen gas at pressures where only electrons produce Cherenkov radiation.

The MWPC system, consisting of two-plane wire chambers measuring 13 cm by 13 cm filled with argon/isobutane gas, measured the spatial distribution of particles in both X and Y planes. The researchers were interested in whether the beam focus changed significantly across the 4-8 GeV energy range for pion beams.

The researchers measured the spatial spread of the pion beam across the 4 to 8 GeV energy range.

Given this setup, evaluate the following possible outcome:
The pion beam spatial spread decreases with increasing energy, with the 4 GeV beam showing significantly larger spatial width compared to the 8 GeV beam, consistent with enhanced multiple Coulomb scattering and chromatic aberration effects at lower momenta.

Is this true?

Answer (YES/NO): NO